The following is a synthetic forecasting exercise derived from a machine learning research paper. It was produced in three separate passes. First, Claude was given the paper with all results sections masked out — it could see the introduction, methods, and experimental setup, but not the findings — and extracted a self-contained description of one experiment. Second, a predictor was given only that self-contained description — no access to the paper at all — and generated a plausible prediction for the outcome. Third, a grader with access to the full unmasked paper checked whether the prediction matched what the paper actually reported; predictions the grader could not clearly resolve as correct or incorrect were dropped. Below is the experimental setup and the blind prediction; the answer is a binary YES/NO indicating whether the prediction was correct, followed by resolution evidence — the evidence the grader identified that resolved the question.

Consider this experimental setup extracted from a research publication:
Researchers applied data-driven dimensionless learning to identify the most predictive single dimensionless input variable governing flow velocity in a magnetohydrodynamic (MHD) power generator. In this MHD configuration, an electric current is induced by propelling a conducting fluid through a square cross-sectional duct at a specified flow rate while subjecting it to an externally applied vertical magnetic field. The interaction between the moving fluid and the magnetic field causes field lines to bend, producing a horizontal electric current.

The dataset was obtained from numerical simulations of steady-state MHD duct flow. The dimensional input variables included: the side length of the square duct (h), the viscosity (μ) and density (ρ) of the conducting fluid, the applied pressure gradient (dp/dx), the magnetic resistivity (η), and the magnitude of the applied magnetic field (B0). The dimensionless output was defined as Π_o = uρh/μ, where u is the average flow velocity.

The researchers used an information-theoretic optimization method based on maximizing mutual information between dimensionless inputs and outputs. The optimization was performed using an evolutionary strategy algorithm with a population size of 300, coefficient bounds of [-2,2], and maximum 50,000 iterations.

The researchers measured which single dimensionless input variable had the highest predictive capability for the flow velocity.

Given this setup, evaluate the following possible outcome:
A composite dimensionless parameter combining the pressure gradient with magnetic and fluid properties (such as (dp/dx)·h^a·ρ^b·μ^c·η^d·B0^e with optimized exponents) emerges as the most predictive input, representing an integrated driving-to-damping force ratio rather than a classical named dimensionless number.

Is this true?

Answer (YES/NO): NO